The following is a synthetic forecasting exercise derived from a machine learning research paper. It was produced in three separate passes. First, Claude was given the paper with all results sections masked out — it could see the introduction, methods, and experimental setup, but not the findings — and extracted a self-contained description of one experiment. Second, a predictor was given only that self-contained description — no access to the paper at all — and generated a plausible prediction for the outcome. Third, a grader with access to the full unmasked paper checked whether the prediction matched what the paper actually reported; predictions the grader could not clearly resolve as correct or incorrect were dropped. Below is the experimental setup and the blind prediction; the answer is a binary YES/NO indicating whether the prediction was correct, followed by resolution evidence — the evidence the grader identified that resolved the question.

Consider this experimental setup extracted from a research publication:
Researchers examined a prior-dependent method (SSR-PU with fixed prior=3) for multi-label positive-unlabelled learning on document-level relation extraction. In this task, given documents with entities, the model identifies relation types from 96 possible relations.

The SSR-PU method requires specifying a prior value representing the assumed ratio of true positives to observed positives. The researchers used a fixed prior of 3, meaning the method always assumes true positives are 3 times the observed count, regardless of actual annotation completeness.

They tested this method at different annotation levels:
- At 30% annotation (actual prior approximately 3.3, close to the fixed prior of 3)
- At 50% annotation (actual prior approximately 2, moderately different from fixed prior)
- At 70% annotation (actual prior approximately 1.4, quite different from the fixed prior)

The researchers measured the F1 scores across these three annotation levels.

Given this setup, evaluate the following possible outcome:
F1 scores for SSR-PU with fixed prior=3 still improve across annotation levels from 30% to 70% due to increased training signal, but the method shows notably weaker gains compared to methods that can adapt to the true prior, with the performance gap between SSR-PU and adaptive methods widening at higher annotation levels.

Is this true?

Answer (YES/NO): NO